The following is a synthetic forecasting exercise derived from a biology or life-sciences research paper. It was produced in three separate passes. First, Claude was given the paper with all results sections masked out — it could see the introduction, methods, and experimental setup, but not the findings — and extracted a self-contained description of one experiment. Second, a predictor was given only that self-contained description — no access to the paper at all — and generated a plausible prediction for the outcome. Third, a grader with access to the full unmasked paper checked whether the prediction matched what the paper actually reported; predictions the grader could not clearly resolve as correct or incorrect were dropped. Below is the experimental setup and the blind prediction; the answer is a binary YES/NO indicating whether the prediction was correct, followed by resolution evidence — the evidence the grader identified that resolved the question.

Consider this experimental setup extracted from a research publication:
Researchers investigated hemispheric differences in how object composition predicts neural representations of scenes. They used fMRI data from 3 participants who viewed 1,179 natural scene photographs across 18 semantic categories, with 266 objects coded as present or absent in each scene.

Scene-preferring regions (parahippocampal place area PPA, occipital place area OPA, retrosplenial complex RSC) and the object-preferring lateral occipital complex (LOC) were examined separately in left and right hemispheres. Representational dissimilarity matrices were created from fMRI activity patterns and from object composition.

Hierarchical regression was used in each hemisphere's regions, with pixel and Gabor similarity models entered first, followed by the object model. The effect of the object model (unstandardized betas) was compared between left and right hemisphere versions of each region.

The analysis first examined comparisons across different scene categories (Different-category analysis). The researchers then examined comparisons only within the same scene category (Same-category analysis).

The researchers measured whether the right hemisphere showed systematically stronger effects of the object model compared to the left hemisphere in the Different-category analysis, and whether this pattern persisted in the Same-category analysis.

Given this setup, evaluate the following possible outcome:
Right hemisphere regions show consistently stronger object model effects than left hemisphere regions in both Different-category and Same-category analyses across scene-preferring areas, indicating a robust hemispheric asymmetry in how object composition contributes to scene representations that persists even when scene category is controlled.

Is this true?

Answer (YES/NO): NO